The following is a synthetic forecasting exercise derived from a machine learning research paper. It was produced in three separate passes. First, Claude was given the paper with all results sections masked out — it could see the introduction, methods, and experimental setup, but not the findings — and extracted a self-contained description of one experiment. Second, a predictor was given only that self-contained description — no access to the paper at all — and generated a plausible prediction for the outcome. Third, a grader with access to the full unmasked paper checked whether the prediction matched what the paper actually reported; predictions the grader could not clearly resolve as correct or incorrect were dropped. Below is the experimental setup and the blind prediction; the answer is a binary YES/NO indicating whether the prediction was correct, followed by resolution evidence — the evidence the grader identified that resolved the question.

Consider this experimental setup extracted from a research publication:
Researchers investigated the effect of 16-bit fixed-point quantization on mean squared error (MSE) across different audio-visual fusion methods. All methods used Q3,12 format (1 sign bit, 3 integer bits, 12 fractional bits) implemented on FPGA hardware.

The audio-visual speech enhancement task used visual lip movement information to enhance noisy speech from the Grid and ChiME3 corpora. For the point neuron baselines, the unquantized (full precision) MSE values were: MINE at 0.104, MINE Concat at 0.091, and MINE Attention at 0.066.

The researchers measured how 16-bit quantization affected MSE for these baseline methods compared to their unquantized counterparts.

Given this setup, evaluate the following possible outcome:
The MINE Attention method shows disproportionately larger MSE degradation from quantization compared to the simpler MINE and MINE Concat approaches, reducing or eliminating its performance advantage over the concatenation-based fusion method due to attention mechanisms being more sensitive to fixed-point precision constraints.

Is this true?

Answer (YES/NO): NO